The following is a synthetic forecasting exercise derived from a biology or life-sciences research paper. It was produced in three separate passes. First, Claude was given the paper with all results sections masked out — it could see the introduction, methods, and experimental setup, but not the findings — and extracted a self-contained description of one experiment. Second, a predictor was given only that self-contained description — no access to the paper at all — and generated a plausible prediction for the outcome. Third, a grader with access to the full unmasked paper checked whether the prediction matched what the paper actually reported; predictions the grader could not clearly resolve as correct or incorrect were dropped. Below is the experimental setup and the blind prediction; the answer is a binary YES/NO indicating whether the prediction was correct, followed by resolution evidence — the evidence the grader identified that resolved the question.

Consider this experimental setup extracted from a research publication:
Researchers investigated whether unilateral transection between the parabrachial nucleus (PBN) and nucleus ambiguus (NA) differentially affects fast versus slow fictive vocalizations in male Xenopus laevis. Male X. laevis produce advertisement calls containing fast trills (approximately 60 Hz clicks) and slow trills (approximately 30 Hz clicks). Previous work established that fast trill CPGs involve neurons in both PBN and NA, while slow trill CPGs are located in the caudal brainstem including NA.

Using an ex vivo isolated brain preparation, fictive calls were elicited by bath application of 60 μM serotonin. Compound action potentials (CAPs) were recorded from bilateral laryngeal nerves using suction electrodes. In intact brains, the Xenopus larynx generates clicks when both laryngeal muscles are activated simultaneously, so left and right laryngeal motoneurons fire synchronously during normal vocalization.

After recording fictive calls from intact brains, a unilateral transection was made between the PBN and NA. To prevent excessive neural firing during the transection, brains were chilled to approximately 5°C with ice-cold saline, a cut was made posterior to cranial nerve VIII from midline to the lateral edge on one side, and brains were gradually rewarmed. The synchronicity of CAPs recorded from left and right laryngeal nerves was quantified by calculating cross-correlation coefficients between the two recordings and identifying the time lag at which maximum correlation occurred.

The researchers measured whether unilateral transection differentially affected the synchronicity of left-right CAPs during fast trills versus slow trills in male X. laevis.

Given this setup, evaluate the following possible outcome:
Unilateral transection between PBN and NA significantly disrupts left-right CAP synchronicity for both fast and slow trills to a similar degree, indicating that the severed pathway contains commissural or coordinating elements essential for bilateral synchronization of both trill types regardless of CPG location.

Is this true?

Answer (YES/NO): NO